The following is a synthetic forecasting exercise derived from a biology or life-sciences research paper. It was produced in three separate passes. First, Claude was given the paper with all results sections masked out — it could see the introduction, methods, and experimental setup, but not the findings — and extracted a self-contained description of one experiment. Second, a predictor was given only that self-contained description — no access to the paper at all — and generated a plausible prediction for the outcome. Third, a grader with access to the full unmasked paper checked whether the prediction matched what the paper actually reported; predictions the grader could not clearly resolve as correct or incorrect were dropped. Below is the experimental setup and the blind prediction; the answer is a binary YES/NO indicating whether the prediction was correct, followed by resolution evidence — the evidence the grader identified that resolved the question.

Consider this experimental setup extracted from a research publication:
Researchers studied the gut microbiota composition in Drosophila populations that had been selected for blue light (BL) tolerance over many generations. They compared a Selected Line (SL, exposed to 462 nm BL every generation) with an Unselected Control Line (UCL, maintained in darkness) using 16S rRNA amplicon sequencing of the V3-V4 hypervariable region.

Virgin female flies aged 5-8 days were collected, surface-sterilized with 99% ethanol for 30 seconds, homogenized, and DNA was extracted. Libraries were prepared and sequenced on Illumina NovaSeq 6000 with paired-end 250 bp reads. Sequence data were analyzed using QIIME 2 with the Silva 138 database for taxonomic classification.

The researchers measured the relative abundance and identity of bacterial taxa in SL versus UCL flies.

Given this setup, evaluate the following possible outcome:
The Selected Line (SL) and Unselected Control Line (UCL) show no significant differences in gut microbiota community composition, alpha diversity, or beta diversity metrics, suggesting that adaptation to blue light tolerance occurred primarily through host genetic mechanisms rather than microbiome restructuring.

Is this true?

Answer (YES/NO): NO